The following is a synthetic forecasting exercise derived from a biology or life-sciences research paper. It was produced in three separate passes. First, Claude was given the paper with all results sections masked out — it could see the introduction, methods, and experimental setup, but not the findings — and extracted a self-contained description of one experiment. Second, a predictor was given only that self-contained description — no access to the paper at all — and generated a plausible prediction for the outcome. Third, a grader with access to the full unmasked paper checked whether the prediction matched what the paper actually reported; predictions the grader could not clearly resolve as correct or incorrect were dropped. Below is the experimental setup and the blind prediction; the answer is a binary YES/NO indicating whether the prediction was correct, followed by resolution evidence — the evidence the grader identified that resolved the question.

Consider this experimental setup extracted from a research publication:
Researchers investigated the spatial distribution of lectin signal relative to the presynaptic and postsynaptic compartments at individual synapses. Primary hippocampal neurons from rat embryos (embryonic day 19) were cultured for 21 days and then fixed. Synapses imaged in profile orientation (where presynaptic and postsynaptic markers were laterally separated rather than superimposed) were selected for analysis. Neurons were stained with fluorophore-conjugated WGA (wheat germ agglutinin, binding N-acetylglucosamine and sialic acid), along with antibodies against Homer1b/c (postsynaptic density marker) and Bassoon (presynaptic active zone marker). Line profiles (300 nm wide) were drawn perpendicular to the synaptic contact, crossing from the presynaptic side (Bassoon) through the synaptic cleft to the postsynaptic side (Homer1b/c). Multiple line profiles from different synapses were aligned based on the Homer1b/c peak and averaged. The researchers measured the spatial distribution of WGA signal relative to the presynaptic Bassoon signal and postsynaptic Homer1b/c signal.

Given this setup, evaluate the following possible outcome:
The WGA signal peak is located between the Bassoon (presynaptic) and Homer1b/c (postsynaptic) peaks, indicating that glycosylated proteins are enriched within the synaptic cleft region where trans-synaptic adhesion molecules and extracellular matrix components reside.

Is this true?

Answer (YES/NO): YES